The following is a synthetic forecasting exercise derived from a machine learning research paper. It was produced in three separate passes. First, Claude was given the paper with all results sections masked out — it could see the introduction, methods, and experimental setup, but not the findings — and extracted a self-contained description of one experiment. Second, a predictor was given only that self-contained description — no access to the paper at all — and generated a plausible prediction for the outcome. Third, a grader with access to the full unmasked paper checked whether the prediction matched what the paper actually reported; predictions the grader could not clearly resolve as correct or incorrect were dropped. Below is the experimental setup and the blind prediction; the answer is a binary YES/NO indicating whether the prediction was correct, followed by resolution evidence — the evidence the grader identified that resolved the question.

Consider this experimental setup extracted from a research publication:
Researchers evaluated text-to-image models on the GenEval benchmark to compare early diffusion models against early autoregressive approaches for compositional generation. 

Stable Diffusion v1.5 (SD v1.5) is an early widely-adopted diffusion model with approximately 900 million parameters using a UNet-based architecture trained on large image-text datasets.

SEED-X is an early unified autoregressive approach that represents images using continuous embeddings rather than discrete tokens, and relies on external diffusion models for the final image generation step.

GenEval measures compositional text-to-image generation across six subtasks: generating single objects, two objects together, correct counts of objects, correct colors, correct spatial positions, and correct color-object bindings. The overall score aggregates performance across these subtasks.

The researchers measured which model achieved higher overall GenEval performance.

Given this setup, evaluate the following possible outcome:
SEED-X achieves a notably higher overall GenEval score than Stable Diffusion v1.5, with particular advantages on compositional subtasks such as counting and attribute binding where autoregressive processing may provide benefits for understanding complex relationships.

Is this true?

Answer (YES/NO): NO